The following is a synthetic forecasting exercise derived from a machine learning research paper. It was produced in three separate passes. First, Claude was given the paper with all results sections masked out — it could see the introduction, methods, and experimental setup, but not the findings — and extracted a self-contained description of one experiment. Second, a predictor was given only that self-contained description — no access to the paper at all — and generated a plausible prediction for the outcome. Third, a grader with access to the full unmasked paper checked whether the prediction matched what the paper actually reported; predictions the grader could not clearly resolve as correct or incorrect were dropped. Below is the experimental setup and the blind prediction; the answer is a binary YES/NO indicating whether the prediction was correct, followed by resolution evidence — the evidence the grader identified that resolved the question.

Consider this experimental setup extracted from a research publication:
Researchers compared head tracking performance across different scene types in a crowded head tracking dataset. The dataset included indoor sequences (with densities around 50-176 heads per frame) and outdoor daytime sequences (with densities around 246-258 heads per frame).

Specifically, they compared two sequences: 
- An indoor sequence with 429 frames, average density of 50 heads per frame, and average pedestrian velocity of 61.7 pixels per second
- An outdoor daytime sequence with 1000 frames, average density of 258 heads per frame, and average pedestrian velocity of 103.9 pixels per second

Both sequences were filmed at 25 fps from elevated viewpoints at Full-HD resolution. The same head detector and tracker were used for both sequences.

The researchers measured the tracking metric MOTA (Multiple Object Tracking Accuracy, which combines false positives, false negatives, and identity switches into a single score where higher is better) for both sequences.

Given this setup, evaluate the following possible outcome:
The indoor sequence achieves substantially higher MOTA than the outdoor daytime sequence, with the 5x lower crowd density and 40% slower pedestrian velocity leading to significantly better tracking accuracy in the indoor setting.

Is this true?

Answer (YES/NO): YES